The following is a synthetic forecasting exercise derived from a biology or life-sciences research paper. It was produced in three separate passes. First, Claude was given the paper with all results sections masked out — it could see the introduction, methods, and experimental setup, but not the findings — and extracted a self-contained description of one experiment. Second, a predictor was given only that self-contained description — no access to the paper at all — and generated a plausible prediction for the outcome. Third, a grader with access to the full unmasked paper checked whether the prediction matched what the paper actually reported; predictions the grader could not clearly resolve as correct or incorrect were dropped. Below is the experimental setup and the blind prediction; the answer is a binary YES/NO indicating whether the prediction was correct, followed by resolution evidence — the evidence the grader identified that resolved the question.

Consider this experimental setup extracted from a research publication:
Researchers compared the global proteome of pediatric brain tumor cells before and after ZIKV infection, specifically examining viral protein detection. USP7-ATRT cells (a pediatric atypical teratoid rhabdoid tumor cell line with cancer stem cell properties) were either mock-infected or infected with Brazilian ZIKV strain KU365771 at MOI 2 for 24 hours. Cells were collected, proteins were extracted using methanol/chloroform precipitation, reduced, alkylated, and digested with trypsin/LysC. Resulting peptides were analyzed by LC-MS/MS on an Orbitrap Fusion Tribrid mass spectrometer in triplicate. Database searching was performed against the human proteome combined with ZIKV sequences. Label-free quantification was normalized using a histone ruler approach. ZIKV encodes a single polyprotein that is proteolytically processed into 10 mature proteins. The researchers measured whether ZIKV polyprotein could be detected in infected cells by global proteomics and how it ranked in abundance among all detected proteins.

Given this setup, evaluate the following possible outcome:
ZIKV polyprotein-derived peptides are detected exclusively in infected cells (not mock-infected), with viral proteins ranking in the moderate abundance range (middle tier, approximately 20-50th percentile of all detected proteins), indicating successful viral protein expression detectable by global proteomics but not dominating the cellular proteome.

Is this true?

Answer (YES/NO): NO